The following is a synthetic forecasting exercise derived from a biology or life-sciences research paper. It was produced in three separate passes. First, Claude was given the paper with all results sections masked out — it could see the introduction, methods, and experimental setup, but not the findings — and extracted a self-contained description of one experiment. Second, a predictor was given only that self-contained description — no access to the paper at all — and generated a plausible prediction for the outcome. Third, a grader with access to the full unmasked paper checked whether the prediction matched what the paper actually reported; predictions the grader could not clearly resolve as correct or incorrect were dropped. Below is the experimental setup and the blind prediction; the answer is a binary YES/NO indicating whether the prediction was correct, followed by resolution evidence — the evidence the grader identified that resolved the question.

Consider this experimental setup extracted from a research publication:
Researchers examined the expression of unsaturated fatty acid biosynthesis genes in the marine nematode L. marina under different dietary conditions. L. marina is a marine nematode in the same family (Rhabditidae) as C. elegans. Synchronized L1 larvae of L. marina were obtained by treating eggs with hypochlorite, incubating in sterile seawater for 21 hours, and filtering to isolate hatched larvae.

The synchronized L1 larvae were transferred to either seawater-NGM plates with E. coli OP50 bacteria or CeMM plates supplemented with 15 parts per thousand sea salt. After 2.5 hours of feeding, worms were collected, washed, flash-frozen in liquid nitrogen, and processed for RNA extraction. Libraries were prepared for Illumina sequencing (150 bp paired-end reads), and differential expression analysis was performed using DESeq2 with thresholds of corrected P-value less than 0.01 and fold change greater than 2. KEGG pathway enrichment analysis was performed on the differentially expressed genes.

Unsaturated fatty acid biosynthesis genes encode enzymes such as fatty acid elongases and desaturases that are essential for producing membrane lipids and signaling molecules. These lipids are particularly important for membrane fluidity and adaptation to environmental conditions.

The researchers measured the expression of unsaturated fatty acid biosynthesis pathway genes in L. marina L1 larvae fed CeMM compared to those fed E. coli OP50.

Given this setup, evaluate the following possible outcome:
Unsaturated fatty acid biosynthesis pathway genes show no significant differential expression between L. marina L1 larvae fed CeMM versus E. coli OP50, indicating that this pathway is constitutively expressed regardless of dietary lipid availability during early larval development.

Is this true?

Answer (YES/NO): NO